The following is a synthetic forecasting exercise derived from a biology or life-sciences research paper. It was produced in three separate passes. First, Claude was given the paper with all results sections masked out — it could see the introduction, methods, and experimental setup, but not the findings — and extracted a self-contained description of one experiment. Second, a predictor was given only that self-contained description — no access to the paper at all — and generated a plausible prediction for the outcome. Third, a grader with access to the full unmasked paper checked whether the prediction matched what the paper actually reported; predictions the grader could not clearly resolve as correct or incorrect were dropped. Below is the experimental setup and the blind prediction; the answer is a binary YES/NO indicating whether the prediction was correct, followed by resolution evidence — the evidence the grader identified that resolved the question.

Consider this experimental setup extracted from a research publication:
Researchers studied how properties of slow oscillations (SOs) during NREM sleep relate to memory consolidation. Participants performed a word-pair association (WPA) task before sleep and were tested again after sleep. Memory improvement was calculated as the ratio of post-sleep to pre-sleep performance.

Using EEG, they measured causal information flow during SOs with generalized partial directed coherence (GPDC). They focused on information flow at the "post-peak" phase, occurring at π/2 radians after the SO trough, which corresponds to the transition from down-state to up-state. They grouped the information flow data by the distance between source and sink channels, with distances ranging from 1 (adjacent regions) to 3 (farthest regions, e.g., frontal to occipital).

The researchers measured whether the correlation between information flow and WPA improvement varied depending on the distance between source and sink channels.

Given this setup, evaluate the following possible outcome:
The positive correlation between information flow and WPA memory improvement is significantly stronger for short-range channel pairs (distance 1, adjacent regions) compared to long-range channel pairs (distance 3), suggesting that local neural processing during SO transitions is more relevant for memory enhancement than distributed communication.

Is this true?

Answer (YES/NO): NO